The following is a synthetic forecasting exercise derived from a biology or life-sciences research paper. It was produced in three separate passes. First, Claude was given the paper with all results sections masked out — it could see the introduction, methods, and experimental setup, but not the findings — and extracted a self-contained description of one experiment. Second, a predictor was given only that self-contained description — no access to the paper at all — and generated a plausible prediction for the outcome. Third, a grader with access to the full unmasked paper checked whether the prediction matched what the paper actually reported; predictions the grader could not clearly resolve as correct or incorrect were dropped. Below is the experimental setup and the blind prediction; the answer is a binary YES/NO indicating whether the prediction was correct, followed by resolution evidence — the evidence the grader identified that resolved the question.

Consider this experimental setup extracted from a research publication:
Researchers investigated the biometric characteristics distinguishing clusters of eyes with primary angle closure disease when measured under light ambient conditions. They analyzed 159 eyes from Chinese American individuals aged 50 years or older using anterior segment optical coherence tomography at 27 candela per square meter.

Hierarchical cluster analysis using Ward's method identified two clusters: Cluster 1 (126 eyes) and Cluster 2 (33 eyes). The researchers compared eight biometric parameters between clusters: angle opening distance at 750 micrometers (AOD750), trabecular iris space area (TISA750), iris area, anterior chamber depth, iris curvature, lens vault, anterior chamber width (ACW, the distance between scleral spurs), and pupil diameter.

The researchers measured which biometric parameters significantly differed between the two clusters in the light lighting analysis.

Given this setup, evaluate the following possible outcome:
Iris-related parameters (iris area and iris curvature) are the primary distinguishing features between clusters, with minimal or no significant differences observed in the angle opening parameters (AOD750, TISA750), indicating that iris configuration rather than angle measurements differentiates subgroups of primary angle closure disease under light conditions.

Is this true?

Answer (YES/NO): NO